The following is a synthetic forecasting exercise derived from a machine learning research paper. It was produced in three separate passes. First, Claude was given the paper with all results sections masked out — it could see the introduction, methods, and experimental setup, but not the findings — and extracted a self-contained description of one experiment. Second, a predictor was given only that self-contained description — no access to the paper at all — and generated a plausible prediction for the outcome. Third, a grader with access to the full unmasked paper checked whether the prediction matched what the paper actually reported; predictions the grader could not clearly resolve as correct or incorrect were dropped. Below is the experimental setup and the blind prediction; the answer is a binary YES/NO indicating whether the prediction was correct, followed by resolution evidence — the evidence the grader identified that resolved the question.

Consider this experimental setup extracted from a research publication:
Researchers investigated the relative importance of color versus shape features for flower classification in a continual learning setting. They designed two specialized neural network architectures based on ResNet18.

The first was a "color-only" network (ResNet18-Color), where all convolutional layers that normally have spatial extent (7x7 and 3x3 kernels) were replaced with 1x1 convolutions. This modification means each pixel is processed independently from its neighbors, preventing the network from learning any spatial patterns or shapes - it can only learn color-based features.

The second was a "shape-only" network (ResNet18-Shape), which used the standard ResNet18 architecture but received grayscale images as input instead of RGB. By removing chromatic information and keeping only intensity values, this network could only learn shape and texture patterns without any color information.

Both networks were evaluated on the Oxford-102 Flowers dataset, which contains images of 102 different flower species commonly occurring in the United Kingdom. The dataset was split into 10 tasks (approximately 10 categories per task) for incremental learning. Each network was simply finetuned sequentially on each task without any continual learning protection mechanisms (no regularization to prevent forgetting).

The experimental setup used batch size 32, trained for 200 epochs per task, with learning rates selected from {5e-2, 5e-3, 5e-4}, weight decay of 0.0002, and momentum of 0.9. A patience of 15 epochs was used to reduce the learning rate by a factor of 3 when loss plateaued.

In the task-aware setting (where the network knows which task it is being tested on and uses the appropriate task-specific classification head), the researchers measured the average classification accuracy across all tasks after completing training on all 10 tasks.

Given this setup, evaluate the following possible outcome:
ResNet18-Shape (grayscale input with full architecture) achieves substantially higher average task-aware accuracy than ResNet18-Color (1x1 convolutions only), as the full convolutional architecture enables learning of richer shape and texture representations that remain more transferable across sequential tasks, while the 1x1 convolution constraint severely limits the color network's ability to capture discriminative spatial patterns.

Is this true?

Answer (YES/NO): NO